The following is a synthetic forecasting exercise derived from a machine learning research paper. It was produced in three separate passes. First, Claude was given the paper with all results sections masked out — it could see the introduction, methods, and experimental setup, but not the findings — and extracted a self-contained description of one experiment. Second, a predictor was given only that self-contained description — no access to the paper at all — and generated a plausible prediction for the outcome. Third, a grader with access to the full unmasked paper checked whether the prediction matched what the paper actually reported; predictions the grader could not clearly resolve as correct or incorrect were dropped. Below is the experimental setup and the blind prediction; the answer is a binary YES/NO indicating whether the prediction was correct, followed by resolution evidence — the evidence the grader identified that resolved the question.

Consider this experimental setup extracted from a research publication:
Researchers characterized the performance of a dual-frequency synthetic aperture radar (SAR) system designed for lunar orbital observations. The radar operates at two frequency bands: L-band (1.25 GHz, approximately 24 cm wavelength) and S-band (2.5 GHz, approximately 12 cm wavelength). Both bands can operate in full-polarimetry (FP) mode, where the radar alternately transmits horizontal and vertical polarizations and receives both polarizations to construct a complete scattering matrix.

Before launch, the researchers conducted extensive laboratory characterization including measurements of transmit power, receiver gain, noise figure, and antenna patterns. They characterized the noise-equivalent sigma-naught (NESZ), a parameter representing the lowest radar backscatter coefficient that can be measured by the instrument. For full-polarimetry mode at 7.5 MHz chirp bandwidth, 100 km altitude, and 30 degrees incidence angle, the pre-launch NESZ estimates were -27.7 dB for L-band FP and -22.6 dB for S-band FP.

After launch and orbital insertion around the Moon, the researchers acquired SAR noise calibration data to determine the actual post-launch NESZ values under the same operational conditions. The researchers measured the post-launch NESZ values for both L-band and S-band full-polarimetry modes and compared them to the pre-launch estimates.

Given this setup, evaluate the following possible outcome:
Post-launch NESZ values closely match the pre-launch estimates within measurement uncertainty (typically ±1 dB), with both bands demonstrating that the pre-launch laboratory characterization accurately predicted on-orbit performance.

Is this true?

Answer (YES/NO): YES